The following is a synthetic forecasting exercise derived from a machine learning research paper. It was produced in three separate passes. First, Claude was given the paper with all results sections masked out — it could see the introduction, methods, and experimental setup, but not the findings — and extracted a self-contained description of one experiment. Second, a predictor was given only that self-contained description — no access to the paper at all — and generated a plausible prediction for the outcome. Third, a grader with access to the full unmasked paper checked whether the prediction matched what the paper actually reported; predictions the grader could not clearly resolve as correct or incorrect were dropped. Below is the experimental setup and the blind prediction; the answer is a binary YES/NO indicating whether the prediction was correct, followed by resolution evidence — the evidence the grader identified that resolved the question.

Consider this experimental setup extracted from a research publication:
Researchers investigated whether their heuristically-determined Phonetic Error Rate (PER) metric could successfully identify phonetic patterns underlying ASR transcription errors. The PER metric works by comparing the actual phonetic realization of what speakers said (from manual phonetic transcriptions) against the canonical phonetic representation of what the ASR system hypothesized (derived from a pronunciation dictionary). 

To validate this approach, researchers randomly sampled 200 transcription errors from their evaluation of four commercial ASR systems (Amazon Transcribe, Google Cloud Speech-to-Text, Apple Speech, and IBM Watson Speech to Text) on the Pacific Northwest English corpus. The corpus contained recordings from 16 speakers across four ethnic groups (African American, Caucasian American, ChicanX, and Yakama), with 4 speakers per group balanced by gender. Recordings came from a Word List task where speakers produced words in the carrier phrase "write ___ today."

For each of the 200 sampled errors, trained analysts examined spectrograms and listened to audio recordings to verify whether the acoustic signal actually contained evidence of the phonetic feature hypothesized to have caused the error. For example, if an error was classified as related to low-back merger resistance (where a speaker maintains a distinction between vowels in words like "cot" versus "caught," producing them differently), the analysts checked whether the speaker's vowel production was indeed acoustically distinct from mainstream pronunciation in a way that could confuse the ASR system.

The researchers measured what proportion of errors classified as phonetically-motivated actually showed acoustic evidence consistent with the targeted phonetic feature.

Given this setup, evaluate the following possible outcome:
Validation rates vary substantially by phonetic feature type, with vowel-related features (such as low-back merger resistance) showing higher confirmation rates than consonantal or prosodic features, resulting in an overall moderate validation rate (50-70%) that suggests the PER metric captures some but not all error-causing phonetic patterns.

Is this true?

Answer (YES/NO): NO